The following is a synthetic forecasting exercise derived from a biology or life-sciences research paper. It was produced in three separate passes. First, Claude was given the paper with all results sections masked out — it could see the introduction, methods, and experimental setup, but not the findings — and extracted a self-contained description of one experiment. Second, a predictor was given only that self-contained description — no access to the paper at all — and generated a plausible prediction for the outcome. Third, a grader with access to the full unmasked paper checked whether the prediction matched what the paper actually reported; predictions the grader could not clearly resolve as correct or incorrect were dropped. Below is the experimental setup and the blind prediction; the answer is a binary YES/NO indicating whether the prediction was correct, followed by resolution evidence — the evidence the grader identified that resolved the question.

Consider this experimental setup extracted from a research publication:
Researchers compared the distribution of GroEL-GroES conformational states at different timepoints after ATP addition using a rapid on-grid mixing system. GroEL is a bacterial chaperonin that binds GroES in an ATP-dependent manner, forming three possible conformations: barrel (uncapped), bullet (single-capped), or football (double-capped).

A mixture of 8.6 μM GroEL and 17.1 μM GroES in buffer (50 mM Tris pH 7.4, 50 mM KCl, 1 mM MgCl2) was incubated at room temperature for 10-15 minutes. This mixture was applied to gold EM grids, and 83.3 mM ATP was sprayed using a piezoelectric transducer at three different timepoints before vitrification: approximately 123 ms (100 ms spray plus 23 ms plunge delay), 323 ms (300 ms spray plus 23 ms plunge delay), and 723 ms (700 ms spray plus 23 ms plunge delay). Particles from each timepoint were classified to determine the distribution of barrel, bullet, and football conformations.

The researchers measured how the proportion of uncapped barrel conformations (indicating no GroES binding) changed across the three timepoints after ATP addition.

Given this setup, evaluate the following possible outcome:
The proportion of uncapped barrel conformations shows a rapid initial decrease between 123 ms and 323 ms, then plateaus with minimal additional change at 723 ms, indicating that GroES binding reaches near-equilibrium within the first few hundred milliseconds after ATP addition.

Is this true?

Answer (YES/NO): YES